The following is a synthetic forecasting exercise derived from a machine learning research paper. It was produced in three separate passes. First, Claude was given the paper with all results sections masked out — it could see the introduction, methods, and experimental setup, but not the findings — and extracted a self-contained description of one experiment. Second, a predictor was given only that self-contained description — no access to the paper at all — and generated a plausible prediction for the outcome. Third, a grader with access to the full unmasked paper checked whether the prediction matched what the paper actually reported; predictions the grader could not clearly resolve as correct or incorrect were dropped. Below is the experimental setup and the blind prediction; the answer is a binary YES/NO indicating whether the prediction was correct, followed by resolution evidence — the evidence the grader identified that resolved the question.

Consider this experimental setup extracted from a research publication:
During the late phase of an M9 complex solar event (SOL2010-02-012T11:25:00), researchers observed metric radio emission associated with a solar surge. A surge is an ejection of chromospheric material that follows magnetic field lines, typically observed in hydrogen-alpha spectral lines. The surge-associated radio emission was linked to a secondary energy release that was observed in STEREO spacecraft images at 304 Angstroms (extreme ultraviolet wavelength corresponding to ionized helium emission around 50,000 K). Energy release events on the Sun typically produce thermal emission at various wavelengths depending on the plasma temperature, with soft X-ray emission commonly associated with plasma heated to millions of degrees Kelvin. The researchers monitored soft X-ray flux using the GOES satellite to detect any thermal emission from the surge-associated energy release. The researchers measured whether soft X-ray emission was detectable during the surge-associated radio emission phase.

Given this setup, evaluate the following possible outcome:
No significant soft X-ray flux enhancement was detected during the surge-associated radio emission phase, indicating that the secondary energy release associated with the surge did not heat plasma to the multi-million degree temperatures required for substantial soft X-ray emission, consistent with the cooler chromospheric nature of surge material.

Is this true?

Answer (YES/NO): YES